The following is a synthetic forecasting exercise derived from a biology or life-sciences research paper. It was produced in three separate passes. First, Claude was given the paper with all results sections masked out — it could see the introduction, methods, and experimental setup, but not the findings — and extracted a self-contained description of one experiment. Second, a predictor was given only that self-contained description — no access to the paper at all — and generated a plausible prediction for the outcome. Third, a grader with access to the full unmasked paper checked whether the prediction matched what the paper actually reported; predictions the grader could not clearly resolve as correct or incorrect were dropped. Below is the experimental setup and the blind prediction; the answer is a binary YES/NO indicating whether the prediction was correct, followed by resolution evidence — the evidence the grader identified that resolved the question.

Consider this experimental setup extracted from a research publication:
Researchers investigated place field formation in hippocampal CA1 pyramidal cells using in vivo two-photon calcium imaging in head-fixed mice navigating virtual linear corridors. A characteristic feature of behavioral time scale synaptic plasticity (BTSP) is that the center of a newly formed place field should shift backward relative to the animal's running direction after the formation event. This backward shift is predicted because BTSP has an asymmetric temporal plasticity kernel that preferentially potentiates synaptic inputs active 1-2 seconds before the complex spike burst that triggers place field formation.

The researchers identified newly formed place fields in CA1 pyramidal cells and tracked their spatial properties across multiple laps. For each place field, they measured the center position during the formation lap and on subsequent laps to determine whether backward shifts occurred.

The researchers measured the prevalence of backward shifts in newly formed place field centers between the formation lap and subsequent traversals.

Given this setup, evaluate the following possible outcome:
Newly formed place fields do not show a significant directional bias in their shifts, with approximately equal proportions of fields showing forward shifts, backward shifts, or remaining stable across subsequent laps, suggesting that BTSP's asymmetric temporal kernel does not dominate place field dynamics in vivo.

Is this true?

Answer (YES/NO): NO